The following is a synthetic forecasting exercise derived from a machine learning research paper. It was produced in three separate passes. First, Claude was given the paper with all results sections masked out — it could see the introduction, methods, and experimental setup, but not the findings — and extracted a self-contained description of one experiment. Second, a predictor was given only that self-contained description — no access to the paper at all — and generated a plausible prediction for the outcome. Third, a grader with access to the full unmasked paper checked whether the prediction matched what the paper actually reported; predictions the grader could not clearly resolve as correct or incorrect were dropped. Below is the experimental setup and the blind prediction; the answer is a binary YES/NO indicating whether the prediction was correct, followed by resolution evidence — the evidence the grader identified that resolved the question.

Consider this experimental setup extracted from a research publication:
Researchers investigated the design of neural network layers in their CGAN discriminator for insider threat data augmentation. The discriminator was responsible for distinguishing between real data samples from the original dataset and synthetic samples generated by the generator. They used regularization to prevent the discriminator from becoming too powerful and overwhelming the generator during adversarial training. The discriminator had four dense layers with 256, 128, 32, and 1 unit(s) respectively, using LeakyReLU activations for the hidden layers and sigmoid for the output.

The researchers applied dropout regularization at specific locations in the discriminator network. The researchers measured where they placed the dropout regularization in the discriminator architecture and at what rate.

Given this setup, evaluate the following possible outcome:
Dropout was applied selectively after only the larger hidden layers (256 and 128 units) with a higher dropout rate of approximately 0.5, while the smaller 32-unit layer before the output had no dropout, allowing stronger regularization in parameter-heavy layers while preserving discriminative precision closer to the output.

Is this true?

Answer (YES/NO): NO